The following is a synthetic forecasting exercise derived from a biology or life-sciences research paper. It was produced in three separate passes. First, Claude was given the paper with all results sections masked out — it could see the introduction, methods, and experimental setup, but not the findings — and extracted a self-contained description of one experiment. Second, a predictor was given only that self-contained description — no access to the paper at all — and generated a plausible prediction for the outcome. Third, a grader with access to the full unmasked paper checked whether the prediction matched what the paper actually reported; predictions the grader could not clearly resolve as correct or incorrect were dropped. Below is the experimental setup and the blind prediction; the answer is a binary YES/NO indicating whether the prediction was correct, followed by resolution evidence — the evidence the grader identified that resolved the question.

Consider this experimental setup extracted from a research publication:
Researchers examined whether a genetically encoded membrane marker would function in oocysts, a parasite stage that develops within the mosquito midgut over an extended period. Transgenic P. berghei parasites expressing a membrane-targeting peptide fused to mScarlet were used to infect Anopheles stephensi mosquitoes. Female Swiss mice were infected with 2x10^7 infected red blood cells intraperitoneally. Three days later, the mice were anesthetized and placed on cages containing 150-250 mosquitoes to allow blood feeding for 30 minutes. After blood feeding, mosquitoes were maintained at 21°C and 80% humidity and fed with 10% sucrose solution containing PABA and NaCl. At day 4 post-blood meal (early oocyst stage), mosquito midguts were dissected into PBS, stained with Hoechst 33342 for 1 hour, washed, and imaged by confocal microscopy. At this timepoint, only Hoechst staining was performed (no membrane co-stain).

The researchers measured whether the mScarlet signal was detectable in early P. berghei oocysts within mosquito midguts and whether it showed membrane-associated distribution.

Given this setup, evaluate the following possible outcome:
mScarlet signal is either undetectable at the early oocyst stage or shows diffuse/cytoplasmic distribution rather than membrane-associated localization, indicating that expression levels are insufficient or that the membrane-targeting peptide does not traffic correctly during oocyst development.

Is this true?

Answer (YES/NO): NO